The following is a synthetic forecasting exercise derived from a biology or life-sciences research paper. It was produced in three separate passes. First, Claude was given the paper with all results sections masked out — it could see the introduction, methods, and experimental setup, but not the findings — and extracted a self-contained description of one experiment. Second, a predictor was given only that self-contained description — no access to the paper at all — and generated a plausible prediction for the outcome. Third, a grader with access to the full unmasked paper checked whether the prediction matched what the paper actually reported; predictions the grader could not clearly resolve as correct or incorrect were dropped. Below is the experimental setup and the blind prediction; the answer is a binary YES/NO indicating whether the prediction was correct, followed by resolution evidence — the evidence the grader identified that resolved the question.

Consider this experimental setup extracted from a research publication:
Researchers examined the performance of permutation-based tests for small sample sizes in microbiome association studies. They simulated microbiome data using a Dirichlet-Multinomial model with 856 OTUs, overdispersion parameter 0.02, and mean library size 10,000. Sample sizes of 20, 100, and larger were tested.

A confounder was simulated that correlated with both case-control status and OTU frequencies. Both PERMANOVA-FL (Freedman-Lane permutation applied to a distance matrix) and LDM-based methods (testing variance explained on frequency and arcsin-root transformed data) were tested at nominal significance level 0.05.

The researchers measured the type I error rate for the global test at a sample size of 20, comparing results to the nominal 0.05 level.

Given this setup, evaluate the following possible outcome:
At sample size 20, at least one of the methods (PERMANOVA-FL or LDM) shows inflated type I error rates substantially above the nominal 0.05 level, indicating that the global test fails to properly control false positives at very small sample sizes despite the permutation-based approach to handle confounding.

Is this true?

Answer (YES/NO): NO